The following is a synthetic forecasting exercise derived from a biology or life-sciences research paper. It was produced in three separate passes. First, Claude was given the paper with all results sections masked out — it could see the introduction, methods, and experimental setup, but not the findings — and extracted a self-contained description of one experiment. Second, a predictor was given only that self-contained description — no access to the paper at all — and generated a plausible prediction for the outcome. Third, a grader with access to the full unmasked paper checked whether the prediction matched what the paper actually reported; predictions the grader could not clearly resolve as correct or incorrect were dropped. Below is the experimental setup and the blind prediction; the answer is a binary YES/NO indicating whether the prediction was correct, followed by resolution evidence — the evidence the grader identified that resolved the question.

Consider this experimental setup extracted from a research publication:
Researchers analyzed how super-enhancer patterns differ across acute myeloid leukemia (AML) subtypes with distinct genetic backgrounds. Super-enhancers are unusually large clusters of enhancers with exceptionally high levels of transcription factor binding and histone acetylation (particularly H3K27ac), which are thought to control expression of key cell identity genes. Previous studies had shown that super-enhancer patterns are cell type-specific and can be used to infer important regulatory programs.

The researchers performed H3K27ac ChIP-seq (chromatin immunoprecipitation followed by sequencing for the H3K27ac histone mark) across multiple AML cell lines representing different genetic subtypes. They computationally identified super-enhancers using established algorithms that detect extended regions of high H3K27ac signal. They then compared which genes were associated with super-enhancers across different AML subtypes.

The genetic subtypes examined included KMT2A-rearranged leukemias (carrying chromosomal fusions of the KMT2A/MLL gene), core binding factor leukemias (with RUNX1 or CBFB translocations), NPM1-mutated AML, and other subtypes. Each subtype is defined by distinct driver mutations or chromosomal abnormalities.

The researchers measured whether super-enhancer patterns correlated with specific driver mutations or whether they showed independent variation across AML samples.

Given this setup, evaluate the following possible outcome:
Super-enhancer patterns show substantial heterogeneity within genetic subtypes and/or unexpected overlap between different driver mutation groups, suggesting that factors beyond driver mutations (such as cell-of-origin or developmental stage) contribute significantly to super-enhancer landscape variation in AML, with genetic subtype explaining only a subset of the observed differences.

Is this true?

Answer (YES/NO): YES